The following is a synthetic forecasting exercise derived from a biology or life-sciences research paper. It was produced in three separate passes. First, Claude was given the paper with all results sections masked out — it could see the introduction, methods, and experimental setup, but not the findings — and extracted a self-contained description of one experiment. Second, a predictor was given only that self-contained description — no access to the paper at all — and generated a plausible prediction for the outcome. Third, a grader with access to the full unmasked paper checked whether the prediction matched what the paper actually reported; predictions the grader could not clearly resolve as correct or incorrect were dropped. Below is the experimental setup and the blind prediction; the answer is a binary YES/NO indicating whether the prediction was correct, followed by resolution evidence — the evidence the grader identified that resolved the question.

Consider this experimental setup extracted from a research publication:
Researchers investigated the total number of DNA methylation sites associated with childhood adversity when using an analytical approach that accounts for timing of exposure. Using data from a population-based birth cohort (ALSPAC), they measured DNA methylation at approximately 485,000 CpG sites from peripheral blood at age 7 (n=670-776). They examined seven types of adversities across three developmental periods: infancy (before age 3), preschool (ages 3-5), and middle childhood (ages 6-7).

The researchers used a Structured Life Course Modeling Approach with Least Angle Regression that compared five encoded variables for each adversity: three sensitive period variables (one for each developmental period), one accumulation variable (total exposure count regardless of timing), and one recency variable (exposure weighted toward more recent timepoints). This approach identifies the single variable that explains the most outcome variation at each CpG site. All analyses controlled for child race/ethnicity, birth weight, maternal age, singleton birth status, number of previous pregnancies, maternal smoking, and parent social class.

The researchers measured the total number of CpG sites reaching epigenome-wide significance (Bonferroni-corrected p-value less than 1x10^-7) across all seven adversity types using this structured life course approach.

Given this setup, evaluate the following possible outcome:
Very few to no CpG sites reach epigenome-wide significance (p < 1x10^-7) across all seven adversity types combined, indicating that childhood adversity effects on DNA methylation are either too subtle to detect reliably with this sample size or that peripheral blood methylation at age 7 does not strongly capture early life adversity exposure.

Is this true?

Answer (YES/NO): NO